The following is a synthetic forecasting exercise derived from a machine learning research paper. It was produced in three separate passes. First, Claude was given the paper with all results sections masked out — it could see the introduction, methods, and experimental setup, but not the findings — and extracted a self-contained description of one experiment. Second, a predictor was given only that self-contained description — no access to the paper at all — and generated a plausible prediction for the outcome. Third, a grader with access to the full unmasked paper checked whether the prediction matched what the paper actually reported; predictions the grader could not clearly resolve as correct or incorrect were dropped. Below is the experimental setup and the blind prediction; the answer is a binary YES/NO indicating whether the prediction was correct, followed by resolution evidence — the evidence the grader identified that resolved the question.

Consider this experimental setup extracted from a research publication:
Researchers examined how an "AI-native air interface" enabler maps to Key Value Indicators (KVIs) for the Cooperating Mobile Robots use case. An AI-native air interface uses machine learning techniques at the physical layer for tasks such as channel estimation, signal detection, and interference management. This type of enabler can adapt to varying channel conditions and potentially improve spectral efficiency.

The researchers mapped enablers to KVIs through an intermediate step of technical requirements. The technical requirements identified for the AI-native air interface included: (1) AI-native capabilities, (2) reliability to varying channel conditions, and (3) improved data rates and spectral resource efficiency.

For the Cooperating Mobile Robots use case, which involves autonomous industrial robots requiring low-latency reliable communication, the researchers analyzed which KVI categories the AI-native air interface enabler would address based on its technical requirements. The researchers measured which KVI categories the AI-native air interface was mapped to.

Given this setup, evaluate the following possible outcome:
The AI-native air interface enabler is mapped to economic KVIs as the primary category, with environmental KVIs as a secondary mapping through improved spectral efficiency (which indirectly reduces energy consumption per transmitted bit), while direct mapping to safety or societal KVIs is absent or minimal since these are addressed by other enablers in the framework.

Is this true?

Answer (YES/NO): NO